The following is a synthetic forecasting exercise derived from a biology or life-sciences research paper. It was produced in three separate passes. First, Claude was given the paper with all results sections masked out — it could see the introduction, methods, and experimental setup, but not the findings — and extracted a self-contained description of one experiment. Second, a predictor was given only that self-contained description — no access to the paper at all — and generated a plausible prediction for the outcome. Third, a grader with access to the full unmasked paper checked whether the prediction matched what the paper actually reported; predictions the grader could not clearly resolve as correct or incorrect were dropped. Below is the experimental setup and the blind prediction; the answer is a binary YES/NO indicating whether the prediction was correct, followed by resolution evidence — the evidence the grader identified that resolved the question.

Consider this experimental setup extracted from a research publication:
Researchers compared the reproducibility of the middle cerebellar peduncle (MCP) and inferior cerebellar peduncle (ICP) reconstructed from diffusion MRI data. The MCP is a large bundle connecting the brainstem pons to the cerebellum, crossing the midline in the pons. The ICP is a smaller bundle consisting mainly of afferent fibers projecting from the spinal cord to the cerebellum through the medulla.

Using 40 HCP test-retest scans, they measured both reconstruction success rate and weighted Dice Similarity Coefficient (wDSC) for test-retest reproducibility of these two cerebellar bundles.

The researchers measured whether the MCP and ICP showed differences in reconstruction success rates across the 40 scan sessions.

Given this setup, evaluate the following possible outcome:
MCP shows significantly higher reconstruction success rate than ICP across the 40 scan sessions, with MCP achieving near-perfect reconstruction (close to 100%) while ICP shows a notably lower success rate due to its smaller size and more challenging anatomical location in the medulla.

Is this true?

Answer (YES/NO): NO